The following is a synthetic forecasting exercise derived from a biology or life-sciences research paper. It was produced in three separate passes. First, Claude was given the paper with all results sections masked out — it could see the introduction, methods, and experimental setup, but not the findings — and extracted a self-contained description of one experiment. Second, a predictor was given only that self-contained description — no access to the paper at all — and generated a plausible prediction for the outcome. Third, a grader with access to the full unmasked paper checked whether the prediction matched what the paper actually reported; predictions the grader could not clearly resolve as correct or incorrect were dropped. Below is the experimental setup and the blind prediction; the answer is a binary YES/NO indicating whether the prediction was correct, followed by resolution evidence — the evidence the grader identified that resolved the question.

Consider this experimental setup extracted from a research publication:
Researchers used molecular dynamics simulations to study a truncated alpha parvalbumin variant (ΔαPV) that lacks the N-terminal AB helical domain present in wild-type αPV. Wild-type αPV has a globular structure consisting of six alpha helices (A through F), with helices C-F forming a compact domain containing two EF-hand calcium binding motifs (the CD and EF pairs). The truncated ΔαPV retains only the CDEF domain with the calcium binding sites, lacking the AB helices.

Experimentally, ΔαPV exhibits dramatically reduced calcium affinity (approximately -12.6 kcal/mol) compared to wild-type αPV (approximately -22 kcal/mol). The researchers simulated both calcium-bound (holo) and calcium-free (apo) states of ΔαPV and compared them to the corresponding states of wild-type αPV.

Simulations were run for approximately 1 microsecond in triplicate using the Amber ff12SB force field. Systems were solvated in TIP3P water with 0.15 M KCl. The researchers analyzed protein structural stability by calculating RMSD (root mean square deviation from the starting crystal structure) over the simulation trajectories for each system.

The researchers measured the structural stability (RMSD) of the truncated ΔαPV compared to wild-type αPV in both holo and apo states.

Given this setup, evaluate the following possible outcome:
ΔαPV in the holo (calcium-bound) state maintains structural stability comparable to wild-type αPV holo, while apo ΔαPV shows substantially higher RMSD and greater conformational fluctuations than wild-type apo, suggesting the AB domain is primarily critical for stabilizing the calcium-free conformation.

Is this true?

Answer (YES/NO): NO